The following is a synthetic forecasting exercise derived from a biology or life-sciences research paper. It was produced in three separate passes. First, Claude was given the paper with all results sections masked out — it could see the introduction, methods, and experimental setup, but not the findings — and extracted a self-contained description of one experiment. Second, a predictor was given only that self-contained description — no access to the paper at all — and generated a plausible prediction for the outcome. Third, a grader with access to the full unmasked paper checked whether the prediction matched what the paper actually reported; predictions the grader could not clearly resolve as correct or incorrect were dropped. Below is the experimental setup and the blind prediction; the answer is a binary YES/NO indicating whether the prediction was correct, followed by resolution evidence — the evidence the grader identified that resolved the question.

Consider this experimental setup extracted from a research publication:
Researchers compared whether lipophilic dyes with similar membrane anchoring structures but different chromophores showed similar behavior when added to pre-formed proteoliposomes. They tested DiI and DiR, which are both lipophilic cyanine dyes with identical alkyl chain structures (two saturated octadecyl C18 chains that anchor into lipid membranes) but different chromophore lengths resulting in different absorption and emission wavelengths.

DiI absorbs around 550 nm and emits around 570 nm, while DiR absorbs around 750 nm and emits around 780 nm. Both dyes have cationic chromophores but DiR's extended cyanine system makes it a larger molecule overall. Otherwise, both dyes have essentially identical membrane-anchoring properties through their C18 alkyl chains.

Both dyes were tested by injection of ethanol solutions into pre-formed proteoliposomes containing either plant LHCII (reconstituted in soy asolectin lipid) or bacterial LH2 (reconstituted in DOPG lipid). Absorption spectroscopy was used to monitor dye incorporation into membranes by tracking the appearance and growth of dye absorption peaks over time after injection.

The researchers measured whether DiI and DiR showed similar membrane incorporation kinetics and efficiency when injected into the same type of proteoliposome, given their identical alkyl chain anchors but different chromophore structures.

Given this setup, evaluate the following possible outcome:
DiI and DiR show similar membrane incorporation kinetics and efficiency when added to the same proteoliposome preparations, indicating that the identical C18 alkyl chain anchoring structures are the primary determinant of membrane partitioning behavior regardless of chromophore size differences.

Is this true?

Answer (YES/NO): NO